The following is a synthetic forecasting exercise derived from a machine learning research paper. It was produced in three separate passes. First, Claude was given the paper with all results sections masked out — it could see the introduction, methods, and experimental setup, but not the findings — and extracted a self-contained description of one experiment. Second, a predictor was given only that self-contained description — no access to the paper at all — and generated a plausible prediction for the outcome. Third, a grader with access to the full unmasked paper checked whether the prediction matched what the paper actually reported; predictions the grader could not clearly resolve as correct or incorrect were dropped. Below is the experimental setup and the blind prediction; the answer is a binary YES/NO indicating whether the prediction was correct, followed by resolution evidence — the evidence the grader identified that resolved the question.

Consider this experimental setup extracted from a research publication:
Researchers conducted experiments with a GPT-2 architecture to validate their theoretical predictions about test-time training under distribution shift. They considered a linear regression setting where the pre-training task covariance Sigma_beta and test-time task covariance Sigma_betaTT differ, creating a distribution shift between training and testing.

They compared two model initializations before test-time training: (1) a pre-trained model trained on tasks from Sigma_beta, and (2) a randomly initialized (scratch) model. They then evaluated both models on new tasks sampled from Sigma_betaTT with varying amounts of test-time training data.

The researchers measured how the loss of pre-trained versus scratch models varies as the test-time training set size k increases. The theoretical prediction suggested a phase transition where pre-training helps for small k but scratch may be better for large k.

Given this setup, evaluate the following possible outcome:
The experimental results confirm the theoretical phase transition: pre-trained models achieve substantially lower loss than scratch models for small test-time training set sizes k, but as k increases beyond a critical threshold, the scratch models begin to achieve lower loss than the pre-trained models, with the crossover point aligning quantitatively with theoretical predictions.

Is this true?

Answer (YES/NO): NO